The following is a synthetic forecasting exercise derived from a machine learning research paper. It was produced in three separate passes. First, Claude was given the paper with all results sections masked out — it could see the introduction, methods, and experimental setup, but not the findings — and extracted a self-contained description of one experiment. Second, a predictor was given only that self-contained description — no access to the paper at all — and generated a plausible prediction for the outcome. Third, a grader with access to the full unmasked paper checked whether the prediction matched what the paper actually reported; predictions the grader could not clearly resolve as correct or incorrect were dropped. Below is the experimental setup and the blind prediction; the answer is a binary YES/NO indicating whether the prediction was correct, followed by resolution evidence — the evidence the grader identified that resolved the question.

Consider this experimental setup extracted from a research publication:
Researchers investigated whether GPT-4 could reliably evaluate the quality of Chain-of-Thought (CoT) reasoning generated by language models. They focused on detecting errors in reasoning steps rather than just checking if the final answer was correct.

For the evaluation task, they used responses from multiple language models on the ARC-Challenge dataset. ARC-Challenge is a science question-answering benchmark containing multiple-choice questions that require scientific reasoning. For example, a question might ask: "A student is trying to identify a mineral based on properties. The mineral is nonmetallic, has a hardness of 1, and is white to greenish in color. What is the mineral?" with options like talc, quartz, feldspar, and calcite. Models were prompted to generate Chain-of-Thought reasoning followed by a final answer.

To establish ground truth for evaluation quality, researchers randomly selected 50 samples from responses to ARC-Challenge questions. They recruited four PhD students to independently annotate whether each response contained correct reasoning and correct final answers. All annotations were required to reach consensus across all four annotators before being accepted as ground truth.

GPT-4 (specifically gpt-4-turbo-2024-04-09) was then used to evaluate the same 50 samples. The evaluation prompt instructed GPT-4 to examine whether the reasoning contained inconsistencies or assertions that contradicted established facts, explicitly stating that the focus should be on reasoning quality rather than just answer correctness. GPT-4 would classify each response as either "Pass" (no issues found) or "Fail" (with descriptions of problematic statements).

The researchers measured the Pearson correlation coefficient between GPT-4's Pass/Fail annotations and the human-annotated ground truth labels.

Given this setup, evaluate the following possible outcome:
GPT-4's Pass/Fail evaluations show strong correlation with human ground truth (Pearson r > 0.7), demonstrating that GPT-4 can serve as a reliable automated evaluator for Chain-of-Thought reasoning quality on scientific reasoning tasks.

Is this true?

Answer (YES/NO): YES